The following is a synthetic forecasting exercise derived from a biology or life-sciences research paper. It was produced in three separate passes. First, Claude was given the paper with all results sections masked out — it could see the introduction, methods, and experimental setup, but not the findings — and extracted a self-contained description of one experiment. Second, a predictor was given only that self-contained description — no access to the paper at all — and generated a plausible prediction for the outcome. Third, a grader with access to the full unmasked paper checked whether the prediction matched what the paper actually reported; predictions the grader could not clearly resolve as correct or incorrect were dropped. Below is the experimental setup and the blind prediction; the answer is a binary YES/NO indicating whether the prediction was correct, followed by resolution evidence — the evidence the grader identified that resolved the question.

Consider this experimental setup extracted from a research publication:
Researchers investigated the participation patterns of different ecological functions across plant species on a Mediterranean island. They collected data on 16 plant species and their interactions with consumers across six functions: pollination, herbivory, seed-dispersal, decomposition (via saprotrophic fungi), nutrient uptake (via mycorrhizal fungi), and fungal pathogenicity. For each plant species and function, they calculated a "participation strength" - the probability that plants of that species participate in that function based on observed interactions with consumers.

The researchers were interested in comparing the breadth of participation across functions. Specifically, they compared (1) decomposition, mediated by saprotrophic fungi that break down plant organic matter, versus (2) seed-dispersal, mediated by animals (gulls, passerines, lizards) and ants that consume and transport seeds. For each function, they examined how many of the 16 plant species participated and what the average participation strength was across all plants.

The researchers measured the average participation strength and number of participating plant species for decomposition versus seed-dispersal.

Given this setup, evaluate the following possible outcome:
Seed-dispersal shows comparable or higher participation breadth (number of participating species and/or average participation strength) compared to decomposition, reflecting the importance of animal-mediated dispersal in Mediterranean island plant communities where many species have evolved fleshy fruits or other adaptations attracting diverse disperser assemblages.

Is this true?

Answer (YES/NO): NO